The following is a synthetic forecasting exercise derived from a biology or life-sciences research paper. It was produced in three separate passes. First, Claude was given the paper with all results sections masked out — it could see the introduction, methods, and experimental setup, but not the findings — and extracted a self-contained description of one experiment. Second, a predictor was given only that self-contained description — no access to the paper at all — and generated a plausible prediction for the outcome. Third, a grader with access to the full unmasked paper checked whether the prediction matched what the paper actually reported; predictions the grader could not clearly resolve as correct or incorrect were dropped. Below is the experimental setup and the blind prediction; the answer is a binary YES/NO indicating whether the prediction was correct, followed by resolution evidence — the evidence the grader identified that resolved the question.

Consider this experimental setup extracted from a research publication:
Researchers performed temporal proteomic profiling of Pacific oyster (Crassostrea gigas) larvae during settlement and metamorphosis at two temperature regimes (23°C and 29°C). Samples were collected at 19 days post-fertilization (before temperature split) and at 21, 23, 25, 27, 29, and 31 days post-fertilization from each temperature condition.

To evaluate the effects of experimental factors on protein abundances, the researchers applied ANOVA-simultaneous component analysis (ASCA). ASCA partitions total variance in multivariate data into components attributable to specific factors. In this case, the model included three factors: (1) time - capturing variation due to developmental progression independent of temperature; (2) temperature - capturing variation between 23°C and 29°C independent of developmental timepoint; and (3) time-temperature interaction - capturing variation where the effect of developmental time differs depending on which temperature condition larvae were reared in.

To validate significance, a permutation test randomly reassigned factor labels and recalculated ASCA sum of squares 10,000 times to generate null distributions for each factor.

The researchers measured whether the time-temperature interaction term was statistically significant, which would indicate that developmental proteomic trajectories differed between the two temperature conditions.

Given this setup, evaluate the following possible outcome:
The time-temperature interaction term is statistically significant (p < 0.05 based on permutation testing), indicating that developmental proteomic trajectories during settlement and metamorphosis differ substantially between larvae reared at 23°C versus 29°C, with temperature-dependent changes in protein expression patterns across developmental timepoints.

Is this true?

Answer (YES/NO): NO